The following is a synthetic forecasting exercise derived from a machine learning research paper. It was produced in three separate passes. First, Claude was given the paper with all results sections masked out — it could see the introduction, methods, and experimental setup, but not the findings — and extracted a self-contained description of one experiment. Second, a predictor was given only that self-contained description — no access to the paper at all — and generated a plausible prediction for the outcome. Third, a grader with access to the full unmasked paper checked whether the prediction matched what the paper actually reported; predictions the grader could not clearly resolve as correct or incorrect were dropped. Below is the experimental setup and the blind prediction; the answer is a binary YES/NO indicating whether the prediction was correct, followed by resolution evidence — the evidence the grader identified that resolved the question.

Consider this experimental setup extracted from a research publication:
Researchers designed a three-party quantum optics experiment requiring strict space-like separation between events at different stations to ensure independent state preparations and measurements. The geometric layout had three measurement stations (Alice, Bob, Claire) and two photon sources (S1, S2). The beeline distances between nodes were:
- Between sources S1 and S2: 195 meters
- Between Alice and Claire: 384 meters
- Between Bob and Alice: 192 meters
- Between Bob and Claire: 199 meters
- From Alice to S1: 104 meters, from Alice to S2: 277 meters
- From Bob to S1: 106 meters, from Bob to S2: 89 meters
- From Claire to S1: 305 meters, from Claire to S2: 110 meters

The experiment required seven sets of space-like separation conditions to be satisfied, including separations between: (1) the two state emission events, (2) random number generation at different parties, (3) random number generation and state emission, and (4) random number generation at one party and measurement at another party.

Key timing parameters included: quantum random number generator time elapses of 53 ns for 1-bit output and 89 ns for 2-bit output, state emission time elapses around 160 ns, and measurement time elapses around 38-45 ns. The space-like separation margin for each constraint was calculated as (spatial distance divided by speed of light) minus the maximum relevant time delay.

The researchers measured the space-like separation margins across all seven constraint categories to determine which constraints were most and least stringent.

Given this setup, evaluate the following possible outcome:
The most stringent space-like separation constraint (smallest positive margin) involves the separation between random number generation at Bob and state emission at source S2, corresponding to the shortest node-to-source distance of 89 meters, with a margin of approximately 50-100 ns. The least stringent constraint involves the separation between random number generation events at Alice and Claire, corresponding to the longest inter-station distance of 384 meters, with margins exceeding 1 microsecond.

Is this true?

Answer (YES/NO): NO